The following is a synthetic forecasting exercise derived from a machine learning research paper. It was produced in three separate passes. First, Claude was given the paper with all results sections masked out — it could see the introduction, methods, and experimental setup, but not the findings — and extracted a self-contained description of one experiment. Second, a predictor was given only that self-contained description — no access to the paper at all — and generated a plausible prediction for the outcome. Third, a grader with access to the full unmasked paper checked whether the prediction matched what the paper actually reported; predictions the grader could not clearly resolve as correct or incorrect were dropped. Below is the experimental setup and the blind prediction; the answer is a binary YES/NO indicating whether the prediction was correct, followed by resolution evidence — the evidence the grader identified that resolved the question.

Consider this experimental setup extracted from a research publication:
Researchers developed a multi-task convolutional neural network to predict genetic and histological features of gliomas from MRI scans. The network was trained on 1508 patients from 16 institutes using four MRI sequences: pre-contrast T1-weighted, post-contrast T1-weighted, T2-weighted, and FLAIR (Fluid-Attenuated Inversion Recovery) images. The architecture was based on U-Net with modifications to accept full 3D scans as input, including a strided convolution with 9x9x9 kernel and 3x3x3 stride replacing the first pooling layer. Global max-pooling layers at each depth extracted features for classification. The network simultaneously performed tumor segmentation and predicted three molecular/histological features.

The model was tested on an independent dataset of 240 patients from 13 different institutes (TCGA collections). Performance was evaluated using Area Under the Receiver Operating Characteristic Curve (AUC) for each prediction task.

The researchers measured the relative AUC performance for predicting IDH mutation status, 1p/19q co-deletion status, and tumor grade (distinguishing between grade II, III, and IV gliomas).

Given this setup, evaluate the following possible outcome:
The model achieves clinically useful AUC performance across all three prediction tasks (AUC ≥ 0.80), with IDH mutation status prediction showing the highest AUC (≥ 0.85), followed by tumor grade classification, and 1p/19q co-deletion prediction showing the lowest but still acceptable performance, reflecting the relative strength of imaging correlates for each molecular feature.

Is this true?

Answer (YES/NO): NO